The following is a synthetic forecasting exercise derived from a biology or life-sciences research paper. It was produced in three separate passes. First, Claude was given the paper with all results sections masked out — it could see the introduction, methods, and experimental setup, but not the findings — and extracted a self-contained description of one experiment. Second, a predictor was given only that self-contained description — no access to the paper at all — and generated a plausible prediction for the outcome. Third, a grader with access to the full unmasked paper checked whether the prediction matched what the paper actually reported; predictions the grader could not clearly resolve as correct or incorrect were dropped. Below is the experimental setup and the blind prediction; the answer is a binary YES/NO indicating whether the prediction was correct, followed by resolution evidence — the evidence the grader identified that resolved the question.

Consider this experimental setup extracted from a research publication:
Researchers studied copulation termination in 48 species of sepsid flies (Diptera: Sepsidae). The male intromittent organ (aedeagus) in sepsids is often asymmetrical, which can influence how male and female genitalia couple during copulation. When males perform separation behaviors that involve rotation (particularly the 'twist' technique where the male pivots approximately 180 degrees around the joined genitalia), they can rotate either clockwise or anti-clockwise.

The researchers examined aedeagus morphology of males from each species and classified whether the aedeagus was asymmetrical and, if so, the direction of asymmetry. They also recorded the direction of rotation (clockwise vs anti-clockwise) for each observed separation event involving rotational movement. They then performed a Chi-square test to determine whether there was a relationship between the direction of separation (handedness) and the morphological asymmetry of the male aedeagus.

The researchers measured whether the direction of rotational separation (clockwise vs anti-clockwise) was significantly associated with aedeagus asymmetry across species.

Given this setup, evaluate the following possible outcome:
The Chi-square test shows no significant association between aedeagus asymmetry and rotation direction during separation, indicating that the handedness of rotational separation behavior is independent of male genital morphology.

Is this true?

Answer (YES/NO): YES